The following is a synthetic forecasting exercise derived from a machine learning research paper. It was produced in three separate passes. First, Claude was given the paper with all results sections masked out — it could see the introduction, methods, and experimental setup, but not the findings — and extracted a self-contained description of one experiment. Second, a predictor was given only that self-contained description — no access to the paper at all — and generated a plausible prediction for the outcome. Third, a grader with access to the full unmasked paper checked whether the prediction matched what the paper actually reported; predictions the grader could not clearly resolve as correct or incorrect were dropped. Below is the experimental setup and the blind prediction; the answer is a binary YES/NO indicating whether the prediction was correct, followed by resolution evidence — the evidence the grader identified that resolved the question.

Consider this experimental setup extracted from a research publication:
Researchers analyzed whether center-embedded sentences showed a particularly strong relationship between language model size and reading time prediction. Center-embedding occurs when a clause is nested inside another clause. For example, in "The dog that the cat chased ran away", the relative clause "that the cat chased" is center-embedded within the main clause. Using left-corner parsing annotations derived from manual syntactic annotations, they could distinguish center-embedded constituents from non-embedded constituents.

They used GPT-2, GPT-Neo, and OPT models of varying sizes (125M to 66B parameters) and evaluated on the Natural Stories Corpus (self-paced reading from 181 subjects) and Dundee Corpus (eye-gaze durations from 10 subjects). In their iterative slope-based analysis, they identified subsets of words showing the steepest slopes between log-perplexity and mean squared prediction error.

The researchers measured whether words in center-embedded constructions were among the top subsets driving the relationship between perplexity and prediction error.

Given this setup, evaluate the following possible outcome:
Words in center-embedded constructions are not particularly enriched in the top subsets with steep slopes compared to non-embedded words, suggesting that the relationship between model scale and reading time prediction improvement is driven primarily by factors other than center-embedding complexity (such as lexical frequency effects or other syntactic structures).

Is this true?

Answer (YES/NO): NO